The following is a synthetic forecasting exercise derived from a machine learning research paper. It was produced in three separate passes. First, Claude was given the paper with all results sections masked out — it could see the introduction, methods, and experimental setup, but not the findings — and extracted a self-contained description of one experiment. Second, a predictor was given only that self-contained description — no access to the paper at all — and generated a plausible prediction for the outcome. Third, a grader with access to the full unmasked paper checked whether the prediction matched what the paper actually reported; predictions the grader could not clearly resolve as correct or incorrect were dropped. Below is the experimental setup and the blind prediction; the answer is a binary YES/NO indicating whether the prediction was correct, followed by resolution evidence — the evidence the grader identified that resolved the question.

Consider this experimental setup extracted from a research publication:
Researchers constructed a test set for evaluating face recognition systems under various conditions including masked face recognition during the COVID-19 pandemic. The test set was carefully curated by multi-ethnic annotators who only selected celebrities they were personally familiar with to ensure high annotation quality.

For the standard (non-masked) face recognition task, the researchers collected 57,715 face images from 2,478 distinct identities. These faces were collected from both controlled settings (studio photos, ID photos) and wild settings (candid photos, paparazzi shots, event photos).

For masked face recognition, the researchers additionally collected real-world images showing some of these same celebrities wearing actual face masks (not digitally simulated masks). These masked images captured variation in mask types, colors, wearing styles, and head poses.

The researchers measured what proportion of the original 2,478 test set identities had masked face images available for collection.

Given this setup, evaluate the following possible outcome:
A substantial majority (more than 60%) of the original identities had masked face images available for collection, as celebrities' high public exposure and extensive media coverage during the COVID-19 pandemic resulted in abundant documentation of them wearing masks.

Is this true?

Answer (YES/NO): NO